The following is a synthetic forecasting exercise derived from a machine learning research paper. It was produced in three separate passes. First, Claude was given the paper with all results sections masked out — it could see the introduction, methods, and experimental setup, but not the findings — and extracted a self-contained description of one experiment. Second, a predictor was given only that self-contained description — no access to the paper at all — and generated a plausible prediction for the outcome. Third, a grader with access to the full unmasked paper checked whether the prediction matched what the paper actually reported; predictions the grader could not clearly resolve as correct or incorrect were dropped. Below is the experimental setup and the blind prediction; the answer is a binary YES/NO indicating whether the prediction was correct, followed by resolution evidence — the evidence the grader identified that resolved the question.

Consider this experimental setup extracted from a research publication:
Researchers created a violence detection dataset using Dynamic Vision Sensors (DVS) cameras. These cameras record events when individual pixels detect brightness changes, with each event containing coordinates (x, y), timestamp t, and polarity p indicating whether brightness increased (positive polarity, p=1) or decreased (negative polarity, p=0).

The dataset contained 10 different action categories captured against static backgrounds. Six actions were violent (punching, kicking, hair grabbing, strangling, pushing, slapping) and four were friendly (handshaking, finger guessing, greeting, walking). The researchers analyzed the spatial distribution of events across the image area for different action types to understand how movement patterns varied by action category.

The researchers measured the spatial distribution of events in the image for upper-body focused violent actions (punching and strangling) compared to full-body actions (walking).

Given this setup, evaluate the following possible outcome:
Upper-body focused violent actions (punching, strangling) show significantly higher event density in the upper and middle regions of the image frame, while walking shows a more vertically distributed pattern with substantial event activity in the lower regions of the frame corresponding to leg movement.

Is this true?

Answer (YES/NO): NO